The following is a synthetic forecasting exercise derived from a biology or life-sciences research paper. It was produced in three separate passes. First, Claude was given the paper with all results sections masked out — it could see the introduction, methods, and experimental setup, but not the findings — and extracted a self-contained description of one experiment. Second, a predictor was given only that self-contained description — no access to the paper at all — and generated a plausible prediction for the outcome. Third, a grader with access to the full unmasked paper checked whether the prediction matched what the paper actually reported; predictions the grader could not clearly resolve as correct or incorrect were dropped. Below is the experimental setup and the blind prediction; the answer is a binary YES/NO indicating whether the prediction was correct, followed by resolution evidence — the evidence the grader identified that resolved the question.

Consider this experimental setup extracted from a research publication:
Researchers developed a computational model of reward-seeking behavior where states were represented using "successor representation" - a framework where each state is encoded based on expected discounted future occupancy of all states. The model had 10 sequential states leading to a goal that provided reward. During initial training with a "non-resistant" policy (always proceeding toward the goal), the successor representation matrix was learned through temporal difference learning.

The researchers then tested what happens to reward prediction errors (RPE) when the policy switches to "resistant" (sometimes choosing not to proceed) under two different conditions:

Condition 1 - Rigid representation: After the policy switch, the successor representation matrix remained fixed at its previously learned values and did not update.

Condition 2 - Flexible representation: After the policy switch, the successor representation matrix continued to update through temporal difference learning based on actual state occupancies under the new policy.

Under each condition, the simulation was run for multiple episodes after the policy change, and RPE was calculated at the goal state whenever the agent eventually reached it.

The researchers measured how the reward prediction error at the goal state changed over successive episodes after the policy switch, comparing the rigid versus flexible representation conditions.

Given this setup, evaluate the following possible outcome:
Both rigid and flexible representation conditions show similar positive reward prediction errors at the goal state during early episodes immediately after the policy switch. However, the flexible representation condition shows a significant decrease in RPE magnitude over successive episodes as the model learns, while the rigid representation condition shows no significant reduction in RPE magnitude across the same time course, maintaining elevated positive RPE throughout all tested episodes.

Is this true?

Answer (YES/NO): YES